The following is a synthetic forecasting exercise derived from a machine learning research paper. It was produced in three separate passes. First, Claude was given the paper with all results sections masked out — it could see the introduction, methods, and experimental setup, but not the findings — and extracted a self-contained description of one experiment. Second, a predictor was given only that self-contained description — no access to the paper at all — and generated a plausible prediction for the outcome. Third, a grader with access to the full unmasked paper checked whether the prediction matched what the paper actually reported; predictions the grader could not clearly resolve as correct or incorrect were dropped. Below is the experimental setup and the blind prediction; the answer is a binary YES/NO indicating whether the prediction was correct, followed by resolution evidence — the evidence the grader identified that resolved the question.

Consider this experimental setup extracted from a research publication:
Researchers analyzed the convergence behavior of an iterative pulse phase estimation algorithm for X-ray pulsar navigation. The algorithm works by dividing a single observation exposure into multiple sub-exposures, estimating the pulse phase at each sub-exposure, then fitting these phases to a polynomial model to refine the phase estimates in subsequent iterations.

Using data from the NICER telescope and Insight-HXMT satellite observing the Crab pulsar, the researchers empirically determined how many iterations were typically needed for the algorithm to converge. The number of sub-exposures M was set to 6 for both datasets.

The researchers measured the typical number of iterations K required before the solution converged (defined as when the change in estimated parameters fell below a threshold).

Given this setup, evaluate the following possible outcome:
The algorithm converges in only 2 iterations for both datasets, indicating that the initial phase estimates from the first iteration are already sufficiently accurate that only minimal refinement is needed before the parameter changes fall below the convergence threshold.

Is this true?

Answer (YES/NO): NO